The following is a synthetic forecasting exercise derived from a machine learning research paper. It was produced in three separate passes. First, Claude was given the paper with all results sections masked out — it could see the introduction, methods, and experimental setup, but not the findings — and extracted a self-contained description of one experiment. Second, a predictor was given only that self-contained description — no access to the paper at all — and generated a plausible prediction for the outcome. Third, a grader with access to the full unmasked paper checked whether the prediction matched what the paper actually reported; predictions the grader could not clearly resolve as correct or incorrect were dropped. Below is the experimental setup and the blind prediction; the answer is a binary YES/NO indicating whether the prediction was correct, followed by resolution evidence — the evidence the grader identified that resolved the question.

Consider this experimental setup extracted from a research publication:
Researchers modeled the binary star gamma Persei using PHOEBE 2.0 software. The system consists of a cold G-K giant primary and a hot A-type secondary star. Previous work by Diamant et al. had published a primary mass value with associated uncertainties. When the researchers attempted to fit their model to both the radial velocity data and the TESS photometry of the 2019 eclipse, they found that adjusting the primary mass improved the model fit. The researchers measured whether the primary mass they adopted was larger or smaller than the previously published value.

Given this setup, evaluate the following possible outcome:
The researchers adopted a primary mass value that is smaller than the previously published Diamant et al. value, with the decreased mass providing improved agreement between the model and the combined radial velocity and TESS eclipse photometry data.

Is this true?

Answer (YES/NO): YES